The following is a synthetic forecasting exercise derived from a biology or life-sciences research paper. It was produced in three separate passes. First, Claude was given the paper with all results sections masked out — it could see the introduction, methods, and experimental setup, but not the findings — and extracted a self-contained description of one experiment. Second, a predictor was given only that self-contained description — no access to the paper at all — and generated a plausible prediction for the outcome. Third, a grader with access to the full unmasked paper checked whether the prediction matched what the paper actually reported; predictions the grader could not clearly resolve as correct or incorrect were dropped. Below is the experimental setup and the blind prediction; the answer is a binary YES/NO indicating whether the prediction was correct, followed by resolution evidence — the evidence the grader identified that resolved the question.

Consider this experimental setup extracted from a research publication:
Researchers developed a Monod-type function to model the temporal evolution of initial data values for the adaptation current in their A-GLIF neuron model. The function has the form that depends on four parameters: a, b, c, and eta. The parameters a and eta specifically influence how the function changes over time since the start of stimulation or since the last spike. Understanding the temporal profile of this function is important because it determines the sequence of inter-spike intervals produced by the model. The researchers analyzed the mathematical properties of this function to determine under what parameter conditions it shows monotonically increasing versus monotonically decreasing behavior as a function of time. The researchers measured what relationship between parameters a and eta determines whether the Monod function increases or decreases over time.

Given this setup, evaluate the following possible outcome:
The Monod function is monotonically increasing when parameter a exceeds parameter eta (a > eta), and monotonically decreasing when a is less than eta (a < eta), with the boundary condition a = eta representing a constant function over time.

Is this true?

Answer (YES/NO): NO